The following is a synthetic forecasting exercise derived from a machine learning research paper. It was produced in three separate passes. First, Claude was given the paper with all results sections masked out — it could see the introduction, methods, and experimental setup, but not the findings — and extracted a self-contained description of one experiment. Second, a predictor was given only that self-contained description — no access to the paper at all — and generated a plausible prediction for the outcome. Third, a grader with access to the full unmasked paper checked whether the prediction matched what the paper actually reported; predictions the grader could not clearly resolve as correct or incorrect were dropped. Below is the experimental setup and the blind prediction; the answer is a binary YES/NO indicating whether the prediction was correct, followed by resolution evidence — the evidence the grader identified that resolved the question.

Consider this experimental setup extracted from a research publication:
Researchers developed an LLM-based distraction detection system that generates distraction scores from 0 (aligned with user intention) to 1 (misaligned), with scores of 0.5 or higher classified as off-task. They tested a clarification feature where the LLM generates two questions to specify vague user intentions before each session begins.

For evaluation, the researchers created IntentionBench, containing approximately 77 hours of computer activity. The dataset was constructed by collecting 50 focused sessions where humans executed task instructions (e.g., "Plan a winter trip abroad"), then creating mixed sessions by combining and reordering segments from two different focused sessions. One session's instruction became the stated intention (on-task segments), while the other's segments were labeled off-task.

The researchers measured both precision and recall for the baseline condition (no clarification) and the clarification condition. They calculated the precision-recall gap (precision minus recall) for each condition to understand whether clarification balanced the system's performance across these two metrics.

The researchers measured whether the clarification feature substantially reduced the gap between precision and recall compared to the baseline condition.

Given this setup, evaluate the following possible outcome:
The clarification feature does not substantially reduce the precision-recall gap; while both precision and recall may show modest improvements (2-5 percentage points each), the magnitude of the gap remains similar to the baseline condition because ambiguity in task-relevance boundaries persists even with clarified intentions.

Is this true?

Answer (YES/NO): NO